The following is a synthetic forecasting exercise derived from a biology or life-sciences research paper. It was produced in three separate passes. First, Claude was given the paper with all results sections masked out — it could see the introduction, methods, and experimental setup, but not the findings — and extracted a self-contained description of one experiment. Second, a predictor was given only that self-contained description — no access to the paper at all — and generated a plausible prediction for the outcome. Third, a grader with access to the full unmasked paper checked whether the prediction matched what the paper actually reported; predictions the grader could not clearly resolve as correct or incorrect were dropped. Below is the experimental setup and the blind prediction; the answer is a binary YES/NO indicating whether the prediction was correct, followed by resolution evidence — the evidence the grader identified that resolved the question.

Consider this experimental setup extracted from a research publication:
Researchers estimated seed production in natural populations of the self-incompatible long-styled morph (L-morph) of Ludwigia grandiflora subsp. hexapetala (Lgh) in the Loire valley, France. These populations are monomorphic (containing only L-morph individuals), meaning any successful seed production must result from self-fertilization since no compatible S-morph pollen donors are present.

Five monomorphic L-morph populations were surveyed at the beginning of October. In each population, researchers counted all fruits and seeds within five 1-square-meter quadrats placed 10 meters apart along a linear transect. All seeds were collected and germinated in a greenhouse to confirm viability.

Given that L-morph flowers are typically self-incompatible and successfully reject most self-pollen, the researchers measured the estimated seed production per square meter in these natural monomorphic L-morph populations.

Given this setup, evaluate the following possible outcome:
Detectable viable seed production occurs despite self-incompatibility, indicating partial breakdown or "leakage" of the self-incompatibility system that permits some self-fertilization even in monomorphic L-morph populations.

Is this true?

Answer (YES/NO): YES